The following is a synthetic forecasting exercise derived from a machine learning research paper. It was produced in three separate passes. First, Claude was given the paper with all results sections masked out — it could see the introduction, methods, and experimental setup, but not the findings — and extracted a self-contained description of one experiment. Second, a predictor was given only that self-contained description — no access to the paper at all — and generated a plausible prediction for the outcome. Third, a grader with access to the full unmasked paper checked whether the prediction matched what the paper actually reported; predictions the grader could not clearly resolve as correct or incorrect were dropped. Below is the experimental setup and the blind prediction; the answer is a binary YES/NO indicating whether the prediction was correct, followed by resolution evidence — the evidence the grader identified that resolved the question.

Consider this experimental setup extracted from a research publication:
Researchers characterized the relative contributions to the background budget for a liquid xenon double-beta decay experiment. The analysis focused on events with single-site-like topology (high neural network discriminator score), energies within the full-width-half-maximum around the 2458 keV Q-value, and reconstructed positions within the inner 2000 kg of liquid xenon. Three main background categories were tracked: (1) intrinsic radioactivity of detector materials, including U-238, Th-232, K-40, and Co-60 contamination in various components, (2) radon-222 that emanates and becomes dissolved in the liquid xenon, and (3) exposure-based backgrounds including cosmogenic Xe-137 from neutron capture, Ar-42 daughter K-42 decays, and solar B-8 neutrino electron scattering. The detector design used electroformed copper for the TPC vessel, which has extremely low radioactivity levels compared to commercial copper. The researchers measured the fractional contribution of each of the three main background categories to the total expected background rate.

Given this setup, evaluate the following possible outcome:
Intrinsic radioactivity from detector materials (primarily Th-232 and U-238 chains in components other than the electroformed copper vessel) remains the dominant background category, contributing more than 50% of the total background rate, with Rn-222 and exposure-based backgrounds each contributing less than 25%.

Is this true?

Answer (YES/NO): NO